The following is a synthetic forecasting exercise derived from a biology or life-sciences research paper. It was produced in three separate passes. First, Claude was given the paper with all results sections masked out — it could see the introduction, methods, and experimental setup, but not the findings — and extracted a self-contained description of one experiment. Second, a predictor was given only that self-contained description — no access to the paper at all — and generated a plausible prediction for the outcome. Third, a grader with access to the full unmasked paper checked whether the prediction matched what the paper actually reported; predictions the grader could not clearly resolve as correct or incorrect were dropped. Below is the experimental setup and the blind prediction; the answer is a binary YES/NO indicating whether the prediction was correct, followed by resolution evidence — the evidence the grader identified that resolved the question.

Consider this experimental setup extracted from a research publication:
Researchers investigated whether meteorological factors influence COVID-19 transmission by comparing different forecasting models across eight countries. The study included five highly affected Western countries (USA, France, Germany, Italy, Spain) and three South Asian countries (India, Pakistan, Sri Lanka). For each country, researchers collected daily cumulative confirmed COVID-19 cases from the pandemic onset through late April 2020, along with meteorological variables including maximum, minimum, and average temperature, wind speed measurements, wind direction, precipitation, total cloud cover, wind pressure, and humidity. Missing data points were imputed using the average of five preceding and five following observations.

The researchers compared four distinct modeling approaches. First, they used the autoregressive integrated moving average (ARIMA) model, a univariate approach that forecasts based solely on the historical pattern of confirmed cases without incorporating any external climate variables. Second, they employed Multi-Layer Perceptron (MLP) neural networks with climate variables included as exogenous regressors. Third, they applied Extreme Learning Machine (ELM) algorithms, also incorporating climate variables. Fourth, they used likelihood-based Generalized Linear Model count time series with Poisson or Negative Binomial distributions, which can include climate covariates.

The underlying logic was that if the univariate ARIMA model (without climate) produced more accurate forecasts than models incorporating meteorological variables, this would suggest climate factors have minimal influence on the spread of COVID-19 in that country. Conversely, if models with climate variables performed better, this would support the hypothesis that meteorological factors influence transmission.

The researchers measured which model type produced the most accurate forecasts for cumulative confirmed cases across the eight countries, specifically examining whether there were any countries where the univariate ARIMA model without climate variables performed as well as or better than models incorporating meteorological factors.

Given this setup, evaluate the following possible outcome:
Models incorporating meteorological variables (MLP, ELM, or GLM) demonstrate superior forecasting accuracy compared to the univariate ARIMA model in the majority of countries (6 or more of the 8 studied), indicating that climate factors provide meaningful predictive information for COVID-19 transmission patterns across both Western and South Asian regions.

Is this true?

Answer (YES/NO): YES